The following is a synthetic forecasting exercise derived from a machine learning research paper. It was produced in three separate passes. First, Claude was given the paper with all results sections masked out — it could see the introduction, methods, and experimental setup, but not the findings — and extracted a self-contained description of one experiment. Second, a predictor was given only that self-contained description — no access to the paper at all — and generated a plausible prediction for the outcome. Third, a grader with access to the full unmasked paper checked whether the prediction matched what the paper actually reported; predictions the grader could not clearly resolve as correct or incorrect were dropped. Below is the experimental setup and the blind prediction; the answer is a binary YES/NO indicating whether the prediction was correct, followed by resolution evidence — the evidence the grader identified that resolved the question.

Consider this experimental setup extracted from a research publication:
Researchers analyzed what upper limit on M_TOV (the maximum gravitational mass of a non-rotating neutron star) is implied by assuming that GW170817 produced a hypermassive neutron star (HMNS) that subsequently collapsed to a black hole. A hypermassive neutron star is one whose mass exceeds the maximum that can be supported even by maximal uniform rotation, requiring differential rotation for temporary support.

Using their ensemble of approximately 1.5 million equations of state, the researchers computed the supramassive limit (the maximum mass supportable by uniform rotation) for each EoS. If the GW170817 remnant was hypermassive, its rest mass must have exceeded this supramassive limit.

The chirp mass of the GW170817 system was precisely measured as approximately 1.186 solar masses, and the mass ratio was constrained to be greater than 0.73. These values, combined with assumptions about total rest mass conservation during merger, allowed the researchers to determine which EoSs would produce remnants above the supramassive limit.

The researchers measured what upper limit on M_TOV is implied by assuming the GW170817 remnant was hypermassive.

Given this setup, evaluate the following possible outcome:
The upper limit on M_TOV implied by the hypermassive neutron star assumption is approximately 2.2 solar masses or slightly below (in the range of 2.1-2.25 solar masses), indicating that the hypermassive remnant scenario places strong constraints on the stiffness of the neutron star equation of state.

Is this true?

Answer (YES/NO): YES